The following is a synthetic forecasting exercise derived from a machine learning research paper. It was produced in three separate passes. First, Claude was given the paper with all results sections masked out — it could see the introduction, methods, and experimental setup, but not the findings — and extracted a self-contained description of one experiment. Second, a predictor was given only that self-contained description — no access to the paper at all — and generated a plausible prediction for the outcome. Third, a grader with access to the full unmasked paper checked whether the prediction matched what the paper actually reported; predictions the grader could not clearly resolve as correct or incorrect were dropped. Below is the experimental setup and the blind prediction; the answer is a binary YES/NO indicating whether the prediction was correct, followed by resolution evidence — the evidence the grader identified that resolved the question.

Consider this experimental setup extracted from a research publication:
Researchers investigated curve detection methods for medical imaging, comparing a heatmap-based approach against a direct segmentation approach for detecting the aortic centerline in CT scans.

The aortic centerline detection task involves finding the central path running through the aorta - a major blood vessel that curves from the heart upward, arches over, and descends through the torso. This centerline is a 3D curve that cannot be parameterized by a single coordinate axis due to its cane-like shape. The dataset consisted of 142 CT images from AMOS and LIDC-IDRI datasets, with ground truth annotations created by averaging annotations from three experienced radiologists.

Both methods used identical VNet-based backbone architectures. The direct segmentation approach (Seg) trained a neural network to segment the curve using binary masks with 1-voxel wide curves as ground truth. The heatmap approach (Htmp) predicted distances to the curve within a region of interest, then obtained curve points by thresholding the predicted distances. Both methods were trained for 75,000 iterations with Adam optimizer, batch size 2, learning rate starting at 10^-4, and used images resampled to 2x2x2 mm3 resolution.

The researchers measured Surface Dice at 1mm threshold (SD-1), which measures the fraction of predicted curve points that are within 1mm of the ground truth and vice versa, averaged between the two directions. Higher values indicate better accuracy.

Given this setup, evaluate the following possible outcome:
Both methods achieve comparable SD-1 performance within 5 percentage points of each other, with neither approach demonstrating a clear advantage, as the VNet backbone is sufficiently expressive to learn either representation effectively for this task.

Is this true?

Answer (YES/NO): NO